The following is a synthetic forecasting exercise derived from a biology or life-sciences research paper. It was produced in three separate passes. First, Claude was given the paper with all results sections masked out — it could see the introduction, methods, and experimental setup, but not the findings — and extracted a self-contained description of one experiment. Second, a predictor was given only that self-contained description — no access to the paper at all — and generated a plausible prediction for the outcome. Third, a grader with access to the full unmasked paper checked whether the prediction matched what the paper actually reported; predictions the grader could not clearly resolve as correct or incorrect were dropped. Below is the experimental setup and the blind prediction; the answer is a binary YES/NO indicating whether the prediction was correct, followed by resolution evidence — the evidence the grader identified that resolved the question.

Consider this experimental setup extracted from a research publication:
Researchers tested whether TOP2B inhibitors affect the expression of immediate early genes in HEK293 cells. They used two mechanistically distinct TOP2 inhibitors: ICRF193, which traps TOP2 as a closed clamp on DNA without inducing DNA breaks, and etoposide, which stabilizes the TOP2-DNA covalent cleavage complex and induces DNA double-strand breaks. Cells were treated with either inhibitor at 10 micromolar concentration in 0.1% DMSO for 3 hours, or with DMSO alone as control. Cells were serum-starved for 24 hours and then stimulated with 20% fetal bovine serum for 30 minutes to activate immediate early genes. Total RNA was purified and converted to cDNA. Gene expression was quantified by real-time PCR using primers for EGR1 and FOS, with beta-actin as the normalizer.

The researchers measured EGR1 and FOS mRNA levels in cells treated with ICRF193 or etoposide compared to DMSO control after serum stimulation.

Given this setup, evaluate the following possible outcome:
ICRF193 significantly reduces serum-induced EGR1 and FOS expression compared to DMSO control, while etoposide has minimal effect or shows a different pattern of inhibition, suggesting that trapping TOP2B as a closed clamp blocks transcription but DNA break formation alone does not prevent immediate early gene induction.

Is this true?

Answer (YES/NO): NO